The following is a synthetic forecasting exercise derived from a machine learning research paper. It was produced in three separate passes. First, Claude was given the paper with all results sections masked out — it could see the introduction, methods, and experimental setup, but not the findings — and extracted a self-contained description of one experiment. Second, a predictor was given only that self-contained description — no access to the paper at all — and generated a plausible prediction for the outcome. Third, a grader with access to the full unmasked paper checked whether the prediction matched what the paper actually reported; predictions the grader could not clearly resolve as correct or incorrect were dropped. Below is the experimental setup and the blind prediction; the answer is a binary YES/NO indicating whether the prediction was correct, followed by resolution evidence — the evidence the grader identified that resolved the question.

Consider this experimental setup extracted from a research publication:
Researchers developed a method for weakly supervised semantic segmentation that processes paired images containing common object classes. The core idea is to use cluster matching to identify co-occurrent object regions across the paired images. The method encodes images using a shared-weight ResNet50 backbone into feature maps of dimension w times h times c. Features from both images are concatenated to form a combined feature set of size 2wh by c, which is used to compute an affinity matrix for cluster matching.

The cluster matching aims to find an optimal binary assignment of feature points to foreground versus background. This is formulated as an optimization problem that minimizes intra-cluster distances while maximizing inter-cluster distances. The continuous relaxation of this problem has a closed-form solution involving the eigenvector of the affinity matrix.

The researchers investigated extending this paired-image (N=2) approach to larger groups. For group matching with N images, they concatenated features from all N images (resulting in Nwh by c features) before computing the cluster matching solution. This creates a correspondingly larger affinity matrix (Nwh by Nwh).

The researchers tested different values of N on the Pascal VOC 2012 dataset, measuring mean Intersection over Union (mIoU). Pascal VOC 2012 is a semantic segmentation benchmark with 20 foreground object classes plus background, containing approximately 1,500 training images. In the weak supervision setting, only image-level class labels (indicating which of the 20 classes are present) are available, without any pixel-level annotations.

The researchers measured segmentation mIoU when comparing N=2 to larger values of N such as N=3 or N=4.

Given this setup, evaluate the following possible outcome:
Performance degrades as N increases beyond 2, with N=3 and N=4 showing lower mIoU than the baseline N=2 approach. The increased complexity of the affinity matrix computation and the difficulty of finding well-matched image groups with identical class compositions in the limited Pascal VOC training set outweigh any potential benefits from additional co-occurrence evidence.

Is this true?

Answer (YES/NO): YES